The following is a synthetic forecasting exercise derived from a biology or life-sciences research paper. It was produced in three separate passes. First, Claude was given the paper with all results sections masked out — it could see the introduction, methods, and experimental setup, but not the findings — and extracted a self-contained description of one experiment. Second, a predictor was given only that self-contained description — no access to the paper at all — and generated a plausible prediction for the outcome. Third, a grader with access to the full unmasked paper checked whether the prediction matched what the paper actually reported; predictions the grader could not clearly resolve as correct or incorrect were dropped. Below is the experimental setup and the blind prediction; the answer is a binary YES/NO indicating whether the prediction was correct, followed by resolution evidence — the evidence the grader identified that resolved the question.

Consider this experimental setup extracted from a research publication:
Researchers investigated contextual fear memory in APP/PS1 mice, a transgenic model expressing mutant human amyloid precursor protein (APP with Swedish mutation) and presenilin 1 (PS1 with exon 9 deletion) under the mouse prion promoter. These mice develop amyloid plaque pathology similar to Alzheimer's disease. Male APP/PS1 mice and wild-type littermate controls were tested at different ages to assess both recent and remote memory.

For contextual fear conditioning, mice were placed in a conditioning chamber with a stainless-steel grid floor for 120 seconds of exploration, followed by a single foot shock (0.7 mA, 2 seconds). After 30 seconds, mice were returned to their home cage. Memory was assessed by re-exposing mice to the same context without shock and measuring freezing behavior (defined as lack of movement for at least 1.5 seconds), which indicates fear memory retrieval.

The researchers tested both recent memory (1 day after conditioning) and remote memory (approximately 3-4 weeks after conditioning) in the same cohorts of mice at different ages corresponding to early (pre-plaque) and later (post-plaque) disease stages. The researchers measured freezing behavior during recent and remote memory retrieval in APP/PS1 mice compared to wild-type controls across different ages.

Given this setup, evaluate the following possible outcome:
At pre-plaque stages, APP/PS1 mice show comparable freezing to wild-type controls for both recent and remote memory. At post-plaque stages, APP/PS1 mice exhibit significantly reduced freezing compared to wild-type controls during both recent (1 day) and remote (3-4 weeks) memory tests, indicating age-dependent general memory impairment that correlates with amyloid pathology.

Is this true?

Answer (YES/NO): NO